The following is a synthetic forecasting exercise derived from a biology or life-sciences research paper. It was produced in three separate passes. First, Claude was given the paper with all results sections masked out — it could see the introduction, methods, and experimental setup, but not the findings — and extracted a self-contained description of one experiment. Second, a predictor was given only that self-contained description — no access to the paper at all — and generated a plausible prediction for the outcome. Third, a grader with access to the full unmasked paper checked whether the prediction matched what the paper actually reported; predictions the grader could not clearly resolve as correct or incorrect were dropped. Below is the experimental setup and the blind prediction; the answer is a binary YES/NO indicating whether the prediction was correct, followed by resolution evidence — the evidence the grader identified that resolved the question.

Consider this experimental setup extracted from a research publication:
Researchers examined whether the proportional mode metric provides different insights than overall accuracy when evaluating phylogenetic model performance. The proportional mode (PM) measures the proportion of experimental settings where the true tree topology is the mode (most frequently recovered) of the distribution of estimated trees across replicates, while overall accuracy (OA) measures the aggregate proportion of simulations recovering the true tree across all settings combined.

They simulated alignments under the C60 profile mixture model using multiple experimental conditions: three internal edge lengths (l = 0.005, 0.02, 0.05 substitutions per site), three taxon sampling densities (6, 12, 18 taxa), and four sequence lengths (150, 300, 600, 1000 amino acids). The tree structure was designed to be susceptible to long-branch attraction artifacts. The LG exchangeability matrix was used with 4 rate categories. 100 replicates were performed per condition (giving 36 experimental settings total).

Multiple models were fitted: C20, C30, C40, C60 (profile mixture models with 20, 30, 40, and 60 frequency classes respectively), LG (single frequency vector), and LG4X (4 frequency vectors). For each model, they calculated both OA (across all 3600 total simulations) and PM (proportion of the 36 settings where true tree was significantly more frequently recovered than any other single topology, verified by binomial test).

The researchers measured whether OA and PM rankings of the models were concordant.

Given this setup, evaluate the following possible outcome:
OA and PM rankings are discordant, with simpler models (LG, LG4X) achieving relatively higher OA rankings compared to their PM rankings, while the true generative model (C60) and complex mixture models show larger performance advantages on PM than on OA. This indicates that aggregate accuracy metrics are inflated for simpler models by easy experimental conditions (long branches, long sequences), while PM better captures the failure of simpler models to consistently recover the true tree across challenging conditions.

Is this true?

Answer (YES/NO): NO